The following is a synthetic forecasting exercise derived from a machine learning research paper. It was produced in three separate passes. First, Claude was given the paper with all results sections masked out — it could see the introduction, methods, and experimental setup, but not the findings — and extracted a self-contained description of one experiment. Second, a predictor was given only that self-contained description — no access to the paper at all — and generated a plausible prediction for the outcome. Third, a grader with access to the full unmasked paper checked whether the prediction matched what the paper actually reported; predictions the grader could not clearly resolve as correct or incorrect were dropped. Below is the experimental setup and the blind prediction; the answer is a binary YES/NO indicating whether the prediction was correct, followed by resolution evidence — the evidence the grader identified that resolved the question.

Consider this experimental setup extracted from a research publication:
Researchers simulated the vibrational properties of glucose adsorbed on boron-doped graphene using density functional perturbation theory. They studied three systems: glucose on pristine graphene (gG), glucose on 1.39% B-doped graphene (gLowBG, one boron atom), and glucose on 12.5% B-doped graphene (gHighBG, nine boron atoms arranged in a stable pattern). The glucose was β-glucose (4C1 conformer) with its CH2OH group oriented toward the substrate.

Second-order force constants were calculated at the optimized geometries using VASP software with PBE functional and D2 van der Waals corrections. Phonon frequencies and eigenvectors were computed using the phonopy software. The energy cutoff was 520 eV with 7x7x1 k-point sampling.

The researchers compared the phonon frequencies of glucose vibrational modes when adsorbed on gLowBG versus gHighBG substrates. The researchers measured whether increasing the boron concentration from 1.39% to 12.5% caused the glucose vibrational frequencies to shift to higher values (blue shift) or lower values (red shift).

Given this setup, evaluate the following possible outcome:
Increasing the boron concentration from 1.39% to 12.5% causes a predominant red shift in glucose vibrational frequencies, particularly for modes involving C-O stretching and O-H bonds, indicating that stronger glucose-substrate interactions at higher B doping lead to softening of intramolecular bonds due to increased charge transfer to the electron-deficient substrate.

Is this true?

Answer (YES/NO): NO